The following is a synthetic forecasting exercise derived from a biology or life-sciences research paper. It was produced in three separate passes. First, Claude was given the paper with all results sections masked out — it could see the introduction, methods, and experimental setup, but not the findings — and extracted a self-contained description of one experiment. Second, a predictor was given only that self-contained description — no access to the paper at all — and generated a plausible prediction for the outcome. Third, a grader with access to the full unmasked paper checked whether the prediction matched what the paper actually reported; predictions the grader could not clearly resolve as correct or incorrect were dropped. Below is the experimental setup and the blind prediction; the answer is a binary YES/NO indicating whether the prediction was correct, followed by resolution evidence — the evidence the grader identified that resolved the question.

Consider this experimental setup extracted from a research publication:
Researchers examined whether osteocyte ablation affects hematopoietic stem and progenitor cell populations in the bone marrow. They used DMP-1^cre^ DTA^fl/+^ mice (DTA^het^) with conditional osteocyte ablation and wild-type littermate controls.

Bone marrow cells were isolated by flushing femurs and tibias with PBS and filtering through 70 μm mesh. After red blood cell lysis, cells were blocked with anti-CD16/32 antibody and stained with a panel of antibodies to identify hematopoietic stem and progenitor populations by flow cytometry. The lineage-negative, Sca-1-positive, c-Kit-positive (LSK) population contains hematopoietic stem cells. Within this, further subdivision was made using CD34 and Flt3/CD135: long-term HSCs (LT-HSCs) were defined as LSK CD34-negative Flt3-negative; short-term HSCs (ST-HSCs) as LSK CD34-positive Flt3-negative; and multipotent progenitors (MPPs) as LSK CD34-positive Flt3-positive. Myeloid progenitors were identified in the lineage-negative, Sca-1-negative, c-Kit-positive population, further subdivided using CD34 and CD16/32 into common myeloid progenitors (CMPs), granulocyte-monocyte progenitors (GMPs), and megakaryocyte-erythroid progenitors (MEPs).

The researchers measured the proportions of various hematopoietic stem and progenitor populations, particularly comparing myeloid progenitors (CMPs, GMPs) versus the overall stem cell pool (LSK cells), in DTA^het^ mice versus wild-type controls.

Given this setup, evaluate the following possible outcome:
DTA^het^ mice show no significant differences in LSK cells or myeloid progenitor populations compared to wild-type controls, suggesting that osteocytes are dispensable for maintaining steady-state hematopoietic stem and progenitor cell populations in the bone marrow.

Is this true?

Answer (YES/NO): NO